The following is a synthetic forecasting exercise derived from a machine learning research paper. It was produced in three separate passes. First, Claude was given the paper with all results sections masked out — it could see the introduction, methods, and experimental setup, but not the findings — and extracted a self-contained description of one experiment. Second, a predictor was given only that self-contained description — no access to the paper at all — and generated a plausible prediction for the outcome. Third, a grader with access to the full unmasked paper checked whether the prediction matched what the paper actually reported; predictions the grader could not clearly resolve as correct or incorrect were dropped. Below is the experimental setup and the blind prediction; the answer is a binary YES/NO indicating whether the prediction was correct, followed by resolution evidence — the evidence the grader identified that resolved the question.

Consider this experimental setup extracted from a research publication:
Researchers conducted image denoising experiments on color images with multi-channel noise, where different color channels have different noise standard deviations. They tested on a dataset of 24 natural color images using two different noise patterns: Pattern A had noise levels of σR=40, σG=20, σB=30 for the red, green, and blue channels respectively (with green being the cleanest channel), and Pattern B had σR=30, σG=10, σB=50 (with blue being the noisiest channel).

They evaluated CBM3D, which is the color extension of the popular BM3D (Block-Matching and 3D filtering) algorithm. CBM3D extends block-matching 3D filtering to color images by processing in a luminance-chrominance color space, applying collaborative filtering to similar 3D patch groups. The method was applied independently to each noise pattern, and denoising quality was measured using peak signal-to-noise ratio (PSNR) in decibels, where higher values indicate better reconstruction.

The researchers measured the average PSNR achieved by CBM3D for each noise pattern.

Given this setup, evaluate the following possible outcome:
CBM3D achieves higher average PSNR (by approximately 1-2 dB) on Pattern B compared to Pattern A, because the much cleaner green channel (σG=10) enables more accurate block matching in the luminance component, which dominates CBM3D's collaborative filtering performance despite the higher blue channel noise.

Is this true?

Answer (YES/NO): NO